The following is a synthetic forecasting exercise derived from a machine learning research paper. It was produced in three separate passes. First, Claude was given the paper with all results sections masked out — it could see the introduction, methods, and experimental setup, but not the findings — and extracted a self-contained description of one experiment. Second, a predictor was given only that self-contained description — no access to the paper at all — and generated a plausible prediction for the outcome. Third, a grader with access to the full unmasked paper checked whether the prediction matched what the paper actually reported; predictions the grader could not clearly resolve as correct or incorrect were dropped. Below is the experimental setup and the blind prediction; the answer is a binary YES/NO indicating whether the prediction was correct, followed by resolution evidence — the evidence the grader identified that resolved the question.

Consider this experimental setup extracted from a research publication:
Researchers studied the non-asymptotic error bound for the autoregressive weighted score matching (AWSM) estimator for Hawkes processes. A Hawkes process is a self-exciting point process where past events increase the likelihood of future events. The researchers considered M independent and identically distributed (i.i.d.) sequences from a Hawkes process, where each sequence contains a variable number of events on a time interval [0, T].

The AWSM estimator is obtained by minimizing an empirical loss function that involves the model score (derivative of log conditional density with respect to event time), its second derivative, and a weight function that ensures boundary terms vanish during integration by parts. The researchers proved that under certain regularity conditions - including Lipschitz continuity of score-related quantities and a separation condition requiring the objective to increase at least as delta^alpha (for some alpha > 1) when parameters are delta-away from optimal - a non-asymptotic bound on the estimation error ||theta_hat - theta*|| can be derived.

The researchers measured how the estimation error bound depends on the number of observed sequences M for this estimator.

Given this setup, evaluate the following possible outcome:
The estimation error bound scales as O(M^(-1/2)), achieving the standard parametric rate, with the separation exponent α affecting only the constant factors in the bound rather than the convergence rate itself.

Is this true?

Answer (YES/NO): NO